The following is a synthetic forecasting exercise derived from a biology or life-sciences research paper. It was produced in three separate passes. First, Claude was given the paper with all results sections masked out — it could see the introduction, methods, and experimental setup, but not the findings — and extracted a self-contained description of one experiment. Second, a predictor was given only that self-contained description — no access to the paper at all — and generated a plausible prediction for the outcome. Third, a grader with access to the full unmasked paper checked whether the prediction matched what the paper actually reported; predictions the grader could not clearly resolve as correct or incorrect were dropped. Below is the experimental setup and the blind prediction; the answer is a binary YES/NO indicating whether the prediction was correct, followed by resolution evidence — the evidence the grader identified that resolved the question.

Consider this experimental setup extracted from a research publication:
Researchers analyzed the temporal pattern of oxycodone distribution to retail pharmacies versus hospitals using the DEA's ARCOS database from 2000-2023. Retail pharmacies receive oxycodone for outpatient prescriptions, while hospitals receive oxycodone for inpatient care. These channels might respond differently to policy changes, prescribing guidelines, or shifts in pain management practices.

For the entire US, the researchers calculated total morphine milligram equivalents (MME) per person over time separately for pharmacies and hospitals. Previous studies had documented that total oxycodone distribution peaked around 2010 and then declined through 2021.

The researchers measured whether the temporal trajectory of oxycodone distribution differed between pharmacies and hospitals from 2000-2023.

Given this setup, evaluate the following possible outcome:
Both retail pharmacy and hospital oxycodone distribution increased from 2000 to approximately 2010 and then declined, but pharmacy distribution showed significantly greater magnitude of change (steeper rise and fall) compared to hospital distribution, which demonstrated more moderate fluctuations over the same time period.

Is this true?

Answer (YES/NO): NO